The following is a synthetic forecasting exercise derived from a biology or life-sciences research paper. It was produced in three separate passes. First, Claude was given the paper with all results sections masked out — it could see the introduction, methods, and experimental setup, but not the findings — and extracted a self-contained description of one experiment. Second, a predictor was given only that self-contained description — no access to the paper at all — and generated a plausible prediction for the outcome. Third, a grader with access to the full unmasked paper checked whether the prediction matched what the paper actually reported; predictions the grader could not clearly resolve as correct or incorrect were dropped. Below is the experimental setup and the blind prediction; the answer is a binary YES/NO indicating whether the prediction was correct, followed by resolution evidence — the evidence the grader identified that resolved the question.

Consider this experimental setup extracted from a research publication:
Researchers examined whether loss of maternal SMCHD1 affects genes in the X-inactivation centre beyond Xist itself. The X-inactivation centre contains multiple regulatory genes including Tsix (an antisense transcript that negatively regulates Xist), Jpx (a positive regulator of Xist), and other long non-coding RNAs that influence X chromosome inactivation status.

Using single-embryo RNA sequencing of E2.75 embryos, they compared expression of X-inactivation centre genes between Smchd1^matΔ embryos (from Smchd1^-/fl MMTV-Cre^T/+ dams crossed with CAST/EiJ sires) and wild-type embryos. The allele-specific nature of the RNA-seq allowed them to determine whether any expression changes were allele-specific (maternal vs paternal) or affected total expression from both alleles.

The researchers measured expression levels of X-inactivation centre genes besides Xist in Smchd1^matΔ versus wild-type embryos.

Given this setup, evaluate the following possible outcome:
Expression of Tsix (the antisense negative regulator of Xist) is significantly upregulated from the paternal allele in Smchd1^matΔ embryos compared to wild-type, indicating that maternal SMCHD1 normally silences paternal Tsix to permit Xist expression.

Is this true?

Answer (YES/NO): NO